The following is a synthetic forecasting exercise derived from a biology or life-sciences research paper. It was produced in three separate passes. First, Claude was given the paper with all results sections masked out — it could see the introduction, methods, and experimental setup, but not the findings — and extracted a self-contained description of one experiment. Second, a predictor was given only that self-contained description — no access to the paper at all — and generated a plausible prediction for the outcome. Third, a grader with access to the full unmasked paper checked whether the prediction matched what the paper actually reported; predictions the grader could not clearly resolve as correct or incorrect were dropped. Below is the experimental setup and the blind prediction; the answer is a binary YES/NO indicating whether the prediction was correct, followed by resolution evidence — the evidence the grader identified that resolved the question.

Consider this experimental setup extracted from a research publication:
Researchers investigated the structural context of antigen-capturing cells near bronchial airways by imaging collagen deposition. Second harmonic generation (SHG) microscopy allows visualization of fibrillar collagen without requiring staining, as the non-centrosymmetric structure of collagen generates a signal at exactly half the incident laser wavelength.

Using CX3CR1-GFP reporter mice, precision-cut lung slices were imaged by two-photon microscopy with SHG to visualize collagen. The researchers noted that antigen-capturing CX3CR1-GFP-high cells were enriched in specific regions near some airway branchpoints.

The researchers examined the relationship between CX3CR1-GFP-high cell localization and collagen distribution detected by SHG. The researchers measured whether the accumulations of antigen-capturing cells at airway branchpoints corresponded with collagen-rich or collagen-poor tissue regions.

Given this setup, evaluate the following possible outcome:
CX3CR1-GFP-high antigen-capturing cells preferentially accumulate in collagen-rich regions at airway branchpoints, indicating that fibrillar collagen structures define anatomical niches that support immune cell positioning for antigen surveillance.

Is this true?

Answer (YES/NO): YES